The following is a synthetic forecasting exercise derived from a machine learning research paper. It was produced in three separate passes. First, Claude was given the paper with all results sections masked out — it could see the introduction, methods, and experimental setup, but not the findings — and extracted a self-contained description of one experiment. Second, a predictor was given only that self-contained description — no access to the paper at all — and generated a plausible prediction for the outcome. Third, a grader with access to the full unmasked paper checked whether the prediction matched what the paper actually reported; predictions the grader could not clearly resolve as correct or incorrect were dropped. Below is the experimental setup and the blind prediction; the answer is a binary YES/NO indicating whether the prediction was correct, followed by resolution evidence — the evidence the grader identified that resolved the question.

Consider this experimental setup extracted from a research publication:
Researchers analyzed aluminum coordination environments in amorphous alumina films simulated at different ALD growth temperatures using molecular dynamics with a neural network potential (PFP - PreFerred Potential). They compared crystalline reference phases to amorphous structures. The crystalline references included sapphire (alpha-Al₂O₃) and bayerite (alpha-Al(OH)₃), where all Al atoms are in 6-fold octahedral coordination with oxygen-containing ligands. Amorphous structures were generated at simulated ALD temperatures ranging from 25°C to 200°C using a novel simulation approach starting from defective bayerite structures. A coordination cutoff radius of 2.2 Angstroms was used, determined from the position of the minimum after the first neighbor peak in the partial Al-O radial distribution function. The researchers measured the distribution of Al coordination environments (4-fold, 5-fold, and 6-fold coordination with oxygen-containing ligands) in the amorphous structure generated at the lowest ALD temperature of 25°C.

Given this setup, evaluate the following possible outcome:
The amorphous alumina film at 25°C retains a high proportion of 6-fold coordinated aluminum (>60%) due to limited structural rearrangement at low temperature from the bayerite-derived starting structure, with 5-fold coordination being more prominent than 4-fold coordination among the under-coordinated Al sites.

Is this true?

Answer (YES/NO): NO